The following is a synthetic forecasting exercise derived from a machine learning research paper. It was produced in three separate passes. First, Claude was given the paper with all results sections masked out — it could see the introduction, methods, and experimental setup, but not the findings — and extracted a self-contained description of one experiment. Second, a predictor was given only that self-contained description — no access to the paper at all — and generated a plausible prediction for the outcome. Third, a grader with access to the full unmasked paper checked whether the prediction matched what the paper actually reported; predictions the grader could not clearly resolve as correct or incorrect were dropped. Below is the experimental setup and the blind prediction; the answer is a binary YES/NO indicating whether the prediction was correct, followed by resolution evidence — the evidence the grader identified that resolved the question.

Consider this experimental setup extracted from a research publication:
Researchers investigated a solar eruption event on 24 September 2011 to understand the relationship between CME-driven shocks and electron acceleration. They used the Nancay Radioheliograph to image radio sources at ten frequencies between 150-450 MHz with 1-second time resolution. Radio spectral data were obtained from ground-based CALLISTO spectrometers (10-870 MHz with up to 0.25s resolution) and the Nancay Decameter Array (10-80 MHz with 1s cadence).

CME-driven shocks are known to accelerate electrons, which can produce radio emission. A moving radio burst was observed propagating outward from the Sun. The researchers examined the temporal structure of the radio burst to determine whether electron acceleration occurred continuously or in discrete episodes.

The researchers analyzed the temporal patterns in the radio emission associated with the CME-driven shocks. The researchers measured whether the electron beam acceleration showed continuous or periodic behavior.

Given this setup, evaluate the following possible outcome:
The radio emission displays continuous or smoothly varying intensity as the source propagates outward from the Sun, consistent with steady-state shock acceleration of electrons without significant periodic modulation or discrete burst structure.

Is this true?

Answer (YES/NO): NO